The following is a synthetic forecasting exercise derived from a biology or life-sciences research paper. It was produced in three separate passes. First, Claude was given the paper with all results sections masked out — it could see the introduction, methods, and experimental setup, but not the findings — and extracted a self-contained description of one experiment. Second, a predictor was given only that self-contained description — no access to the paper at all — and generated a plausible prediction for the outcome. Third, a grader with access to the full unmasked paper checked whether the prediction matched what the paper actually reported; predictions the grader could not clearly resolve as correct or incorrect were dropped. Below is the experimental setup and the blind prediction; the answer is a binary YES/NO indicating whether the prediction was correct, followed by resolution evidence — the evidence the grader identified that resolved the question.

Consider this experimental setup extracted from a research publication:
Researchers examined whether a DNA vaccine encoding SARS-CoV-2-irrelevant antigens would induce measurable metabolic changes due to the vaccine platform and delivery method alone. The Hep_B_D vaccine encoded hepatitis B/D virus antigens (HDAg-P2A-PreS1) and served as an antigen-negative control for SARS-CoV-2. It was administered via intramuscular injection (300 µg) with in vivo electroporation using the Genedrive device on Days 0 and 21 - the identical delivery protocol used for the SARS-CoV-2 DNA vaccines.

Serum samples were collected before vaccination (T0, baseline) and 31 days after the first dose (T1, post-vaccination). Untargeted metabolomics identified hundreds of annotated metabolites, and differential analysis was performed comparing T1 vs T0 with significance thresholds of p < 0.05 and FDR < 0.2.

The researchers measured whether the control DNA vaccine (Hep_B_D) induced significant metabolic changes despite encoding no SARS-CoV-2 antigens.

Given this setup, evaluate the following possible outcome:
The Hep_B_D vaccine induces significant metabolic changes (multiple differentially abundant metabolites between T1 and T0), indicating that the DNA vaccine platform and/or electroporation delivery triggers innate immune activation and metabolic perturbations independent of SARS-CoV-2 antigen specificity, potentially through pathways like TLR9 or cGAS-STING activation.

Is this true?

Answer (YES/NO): YES